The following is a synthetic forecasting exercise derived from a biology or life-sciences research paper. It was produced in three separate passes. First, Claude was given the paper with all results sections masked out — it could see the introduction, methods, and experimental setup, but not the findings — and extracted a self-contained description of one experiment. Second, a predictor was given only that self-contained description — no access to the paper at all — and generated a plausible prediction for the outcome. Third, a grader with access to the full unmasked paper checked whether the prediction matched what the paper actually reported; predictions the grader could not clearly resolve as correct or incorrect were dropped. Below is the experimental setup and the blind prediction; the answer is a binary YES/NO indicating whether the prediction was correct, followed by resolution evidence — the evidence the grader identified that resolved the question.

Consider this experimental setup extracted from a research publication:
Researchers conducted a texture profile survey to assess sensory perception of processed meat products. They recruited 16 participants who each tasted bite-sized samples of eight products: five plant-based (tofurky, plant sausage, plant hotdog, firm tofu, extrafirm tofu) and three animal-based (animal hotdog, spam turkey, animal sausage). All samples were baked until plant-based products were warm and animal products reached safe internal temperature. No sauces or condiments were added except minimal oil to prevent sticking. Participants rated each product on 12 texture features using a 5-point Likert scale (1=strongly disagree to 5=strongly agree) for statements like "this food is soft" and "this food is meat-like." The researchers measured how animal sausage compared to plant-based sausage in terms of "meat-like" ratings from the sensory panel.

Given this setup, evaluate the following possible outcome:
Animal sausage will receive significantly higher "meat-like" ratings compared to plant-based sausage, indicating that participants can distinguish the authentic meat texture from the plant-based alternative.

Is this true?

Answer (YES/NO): YES